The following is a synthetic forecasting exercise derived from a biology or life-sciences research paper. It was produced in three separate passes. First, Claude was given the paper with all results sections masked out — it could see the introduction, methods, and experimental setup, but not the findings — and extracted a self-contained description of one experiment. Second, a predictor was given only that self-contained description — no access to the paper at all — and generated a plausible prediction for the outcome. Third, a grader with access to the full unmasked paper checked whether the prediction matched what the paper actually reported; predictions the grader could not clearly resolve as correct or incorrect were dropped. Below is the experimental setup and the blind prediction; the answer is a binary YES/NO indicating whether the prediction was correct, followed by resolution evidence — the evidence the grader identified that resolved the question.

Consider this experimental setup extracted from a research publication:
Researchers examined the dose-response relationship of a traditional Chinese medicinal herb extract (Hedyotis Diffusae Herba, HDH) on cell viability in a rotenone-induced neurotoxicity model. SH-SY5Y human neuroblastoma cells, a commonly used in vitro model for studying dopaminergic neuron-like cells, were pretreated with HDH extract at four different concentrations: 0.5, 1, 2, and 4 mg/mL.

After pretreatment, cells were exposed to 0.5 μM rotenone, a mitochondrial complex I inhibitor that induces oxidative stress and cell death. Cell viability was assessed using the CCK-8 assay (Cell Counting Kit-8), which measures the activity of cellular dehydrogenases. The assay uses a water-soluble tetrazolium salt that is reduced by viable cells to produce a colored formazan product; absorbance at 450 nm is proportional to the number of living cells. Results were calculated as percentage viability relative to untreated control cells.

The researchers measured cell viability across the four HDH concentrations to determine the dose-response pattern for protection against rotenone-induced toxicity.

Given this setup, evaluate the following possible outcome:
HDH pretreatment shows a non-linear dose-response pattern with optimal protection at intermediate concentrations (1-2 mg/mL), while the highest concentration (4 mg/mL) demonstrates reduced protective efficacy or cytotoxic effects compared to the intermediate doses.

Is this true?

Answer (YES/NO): NO